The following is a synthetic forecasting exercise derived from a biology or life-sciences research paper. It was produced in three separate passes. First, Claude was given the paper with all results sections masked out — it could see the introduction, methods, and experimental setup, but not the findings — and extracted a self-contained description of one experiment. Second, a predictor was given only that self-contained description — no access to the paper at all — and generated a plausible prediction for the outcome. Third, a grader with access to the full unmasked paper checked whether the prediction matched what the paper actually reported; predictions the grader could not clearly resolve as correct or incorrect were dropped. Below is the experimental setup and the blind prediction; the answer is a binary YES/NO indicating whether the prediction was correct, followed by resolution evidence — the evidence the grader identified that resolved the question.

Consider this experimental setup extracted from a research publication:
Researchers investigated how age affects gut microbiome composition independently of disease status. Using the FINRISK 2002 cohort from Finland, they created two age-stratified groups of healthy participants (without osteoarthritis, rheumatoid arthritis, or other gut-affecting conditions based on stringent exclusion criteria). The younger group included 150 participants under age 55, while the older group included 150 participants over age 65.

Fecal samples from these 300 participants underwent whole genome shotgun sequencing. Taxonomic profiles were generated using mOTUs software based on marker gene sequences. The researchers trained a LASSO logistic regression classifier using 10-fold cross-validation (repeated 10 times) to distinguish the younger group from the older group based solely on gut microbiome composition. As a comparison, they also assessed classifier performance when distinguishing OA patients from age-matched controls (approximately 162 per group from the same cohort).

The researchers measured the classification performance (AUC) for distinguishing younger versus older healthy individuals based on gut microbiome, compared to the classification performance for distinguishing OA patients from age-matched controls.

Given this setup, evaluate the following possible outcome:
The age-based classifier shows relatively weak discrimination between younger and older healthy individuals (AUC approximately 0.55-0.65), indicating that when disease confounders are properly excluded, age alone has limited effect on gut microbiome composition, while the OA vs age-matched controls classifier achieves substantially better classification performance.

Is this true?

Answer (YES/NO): NO